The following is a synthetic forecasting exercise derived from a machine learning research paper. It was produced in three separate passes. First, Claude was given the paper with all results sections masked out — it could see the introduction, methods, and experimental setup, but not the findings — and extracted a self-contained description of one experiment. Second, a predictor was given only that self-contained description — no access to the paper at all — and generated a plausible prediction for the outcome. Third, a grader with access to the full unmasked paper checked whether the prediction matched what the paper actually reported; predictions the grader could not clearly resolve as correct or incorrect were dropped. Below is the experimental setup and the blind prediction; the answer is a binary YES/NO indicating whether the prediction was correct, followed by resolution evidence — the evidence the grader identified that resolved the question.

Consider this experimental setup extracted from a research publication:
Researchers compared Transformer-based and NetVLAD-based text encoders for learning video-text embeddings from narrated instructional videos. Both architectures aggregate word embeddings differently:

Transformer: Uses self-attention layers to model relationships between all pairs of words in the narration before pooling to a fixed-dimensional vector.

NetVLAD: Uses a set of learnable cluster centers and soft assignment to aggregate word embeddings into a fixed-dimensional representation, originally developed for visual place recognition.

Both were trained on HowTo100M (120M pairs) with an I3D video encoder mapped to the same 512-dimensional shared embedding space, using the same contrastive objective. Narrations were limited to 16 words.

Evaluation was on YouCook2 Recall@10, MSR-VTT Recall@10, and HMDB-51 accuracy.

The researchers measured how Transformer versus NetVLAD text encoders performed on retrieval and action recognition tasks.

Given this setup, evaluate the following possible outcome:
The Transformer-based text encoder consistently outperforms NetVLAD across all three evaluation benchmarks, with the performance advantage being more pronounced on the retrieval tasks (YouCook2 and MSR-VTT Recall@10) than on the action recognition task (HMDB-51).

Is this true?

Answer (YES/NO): NO